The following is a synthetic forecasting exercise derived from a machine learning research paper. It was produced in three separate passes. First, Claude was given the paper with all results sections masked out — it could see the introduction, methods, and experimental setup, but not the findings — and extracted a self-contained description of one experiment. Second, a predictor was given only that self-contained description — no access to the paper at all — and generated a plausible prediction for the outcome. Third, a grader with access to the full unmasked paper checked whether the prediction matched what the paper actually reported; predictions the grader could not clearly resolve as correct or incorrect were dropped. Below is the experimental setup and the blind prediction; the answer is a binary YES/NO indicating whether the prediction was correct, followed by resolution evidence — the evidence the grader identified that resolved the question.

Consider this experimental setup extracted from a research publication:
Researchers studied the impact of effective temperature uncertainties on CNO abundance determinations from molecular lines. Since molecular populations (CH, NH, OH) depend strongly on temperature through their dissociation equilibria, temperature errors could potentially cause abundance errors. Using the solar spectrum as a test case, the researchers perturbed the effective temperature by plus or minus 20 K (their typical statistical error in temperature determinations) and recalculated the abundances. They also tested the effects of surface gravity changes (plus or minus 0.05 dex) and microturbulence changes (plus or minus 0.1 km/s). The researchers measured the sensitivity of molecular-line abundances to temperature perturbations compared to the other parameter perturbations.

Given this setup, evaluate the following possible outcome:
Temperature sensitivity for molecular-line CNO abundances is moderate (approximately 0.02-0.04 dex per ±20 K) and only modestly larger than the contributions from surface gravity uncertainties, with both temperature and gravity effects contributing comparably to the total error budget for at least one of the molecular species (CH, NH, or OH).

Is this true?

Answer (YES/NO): NO